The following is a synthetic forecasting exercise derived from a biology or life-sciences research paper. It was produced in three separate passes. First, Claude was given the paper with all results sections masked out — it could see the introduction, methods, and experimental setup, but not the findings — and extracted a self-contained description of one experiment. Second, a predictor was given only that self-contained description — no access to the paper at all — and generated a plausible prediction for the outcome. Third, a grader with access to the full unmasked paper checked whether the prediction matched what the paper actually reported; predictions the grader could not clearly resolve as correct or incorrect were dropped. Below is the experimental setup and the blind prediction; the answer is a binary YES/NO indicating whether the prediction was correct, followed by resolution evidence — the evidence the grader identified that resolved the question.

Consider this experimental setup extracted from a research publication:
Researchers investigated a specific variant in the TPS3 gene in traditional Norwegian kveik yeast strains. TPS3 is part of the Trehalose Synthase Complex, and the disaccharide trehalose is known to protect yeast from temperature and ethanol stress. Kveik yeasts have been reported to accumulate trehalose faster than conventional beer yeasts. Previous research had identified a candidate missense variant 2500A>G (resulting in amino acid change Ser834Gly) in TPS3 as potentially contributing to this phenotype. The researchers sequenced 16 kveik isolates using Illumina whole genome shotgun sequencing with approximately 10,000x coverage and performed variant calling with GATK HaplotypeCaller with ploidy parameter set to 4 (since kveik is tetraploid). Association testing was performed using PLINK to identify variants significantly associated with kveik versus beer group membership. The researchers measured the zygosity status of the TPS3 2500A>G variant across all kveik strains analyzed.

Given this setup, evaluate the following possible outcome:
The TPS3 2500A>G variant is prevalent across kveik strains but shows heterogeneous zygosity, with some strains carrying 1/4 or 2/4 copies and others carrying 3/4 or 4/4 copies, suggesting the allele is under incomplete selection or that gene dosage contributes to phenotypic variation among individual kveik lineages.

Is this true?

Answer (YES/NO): NO